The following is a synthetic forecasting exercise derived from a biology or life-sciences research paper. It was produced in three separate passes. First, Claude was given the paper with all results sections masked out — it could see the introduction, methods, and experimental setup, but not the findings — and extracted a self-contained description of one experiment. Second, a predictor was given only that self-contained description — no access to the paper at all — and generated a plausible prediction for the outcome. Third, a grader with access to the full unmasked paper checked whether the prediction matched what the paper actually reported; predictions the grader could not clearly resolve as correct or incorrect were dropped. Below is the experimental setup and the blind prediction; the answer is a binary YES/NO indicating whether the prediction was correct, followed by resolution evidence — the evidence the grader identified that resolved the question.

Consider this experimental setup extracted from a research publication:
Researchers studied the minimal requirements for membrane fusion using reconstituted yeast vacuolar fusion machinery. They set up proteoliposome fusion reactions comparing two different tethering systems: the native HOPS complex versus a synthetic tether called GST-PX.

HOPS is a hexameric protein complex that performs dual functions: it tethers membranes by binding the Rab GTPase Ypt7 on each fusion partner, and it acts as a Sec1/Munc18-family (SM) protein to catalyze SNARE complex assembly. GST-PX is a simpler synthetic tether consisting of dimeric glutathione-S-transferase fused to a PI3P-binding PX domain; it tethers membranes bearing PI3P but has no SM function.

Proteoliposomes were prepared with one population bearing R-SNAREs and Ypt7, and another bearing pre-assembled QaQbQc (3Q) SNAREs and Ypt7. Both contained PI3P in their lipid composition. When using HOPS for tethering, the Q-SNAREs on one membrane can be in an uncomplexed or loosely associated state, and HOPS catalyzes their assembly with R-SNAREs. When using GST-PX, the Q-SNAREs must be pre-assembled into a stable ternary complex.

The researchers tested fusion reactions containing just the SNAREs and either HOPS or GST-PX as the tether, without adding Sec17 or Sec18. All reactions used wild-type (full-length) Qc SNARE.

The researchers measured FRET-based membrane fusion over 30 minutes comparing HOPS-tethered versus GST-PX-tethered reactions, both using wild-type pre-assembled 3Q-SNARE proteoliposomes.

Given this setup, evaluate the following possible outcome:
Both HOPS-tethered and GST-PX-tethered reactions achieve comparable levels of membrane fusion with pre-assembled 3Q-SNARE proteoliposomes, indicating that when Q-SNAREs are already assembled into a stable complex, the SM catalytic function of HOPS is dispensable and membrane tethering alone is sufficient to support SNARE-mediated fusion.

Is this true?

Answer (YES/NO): YES